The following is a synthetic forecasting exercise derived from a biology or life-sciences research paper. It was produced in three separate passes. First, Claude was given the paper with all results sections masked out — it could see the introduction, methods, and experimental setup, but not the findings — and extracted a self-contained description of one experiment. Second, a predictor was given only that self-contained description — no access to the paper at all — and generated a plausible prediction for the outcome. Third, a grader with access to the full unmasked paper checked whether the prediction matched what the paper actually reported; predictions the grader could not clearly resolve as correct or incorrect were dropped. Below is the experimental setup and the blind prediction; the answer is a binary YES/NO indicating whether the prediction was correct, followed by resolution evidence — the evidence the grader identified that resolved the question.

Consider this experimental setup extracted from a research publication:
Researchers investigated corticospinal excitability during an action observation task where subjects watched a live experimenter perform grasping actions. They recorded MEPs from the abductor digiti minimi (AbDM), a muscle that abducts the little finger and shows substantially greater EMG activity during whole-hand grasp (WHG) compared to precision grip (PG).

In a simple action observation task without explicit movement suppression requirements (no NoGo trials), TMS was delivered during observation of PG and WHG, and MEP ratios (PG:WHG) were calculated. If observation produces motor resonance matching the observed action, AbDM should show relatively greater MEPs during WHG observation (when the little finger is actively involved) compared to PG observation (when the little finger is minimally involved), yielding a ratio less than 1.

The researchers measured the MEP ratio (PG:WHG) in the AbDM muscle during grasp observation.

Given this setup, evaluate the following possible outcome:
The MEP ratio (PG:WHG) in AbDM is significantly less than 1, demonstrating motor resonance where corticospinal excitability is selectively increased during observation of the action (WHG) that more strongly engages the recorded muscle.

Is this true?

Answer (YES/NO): YES